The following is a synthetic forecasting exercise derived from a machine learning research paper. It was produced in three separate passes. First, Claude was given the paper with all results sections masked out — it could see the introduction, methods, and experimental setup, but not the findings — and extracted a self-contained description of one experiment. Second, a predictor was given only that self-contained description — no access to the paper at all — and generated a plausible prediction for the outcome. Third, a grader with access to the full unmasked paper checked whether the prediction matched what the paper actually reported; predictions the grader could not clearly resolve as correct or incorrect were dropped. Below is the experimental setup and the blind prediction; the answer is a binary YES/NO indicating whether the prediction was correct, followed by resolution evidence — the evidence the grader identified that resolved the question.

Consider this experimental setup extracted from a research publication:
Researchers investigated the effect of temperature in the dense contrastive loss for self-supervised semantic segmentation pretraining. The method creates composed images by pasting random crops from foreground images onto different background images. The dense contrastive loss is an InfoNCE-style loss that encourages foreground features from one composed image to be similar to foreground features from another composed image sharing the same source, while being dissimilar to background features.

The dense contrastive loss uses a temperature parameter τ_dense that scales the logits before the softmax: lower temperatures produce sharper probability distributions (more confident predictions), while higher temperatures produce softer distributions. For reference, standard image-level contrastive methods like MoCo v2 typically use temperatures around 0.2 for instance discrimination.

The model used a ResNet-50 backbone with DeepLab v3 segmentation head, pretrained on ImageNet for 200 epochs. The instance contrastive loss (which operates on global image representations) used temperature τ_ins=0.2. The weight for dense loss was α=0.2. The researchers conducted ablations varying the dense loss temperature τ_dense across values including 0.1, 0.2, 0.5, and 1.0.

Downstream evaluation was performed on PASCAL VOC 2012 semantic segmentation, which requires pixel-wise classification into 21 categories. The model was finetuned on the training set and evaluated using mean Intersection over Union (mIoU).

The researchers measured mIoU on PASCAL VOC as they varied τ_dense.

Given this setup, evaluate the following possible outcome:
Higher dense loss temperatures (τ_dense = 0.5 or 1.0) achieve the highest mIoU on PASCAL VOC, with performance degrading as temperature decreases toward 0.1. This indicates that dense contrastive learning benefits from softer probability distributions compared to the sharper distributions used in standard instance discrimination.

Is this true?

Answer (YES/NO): NO